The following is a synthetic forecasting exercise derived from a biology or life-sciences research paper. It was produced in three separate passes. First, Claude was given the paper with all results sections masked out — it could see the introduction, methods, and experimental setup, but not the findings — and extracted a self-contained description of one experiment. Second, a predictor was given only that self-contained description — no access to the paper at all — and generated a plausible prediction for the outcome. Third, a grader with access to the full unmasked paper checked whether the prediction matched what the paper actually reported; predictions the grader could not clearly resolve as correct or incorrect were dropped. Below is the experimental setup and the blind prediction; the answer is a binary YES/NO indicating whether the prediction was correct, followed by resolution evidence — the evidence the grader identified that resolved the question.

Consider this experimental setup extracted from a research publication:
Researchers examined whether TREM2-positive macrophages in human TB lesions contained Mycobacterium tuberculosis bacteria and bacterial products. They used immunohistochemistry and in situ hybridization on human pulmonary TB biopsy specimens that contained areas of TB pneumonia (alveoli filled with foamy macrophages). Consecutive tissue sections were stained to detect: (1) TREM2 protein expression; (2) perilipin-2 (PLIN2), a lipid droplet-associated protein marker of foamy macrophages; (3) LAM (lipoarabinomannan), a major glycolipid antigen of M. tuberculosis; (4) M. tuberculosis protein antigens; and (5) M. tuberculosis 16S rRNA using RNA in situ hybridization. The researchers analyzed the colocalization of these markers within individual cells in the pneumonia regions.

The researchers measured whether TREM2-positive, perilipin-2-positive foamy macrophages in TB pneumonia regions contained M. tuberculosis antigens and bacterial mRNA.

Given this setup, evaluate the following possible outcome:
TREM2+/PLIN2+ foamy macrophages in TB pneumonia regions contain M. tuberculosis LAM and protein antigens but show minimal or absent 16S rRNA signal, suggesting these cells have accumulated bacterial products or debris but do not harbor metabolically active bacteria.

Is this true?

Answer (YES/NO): NO